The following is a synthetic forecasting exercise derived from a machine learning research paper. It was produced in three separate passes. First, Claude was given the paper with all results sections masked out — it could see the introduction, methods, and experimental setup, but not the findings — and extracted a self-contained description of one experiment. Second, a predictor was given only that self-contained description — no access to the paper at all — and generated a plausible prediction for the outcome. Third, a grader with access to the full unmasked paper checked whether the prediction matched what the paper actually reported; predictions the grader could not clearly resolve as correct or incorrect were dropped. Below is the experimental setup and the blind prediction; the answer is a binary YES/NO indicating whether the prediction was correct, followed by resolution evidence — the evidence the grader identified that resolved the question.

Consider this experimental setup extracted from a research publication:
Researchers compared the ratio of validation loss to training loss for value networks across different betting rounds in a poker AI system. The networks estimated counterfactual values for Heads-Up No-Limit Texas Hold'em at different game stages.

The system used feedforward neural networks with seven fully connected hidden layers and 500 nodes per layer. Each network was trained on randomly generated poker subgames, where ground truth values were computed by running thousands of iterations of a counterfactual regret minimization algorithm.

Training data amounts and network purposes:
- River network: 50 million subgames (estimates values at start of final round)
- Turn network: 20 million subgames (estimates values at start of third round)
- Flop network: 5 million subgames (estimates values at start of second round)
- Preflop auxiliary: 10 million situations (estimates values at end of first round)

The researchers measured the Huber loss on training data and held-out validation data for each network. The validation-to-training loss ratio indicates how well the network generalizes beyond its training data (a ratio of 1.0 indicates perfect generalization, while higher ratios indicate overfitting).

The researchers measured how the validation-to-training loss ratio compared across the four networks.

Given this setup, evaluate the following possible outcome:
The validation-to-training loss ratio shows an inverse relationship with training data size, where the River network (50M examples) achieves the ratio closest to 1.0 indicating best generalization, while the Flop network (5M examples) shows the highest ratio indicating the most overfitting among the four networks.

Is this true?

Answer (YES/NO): NO